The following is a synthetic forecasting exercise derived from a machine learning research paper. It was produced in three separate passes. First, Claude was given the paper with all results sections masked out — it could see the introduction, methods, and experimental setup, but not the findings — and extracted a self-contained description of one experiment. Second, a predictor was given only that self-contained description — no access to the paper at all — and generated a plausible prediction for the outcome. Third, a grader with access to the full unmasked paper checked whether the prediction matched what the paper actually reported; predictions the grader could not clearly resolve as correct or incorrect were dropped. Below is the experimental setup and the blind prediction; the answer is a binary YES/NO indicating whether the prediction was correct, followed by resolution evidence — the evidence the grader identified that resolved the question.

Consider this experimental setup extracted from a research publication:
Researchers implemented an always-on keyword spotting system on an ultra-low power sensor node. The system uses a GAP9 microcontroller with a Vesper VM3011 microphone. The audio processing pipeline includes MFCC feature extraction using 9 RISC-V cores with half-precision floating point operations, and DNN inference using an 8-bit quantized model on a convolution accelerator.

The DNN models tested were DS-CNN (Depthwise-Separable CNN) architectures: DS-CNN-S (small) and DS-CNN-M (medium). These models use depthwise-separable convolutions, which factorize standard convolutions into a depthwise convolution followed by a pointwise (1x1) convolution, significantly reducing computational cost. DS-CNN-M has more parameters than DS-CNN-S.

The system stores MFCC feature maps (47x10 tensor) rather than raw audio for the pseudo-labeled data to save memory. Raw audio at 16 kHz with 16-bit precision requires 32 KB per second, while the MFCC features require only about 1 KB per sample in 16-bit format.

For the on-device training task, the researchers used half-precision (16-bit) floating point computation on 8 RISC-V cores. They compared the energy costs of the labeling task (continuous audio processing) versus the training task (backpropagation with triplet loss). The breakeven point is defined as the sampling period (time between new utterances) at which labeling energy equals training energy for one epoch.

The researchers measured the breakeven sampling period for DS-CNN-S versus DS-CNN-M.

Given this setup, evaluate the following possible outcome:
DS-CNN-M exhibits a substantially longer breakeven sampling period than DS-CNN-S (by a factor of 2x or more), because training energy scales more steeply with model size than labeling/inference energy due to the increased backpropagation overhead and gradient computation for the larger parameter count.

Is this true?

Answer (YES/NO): YES